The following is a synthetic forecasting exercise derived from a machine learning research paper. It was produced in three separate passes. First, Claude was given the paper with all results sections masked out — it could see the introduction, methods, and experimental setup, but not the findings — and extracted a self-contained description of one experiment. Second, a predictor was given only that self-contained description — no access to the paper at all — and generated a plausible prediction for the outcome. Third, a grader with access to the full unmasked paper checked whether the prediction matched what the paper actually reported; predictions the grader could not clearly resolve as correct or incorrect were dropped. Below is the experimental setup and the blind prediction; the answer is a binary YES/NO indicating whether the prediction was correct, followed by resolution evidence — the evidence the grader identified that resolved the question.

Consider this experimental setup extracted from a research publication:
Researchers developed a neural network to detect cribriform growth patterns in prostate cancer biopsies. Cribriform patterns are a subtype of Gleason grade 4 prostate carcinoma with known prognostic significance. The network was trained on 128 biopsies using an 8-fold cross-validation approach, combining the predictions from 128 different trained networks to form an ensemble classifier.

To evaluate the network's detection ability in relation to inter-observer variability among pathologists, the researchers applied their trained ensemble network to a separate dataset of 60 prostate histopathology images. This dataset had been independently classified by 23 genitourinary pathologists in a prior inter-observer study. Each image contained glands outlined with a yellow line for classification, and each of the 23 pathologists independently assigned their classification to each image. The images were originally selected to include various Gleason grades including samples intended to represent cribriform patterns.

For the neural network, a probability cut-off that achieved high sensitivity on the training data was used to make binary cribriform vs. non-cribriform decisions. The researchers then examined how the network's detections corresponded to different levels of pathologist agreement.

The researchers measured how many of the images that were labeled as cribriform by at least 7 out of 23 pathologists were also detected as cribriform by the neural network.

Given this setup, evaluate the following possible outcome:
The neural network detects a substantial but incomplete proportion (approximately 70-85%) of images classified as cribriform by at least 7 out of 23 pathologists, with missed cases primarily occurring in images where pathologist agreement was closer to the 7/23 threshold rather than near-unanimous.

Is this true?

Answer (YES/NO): NO